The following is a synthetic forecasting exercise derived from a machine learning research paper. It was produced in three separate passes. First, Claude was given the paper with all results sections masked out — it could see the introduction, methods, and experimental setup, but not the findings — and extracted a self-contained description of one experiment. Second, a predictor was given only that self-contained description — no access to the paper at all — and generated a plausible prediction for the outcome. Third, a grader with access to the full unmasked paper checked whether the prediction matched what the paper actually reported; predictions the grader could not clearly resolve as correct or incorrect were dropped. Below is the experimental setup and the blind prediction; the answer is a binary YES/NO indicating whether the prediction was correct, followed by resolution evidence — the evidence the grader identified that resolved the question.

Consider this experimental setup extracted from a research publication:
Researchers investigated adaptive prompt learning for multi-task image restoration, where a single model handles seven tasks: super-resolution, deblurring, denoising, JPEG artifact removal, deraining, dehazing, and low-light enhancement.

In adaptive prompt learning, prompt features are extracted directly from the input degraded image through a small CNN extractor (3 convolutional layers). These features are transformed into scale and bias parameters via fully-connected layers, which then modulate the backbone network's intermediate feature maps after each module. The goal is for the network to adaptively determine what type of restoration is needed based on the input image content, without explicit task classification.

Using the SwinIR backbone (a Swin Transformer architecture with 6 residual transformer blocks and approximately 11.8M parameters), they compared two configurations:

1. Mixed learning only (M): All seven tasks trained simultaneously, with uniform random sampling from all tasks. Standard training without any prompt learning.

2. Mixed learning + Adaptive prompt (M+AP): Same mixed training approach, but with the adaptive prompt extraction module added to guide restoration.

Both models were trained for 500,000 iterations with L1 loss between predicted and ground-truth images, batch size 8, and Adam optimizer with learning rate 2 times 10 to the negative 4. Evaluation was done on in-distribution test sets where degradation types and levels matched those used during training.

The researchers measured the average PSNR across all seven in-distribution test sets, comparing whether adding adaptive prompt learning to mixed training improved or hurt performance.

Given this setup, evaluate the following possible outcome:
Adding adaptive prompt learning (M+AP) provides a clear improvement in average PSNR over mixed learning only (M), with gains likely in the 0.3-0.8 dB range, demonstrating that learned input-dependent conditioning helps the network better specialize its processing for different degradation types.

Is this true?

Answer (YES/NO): NO